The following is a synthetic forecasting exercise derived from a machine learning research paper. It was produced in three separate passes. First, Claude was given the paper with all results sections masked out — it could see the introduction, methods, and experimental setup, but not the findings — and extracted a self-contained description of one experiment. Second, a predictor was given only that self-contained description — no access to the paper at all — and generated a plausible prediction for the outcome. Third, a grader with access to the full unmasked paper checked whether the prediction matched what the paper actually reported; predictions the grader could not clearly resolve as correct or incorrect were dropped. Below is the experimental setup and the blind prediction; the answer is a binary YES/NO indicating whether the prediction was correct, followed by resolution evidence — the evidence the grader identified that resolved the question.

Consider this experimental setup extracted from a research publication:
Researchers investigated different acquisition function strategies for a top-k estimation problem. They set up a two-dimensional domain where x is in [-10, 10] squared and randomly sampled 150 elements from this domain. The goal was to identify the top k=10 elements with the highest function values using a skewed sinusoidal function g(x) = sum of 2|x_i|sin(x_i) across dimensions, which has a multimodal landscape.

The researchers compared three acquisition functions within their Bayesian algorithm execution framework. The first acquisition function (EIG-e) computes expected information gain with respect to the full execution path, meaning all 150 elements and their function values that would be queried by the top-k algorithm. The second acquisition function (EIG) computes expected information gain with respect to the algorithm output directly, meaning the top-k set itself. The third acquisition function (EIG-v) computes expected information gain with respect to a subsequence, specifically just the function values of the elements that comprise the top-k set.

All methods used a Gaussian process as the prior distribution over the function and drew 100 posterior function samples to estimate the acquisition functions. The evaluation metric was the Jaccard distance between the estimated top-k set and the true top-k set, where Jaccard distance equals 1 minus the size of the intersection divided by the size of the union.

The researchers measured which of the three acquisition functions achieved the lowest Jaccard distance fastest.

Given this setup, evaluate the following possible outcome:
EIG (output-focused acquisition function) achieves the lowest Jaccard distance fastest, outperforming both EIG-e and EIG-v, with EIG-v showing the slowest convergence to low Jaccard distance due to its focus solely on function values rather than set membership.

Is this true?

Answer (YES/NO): NO